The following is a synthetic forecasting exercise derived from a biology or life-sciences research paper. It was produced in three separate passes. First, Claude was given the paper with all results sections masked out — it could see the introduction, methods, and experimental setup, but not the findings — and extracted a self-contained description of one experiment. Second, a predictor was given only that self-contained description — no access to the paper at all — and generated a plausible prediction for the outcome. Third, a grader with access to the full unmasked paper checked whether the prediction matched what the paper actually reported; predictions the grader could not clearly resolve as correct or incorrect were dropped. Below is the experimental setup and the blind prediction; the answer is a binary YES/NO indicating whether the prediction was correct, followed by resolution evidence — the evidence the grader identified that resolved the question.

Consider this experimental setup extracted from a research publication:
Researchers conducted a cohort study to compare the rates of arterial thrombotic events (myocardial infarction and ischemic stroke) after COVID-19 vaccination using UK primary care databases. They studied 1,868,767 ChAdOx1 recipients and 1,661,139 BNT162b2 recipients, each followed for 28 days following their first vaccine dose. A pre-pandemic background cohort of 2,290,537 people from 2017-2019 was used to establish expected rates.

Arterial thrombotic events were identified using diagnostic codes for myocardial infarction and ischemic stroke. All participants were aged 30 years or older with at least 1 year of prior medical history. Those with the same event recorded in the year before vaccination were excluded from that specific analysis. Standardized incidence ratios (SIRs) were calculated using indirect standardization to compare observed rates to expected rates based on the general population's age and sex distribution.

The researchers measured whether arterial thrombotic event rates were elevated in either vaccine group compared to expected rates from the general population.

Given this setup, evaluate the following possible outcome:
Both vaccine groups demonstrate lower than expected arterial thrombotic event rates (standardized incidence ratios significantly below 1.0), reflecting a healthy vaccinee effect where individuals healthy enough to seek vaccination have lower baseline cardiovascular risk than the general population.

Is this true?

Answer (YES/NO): NO